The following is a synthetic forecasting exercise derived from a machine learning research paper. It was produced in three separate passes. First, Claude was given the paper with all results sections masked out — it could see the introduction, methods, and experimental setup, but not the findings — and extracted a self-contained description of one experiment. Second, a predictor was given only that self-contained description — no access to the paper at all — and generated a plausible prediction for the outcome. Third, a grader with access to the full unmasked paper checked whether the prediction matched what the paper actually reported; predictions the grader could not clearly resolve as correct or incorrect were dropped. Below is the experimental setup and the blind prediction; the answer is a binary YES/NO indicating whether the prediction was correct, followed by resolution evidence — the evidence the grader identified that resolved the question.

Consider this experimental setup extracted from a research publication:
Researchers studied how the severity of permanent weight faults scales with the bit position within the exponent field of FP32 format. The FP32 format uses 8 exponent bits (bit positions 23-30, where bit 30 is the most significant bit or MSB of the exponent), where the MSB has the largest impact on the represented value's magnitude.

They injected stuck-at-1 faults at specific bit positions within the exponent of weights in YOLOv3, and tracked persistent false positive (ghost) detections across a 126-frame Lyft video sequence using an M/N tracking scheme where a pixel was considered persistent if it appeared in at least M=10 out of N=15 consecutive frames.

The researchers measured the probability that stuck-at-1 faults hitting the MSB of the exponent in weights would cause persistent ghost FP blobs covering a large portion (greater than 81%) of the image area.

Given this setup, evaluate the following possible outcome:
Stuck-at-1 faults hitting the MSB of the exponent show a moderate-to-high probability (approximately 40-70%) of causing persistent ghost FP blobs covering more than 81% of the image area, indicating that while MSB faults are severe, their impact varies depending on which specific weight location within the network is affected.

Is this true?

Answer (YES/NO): NO